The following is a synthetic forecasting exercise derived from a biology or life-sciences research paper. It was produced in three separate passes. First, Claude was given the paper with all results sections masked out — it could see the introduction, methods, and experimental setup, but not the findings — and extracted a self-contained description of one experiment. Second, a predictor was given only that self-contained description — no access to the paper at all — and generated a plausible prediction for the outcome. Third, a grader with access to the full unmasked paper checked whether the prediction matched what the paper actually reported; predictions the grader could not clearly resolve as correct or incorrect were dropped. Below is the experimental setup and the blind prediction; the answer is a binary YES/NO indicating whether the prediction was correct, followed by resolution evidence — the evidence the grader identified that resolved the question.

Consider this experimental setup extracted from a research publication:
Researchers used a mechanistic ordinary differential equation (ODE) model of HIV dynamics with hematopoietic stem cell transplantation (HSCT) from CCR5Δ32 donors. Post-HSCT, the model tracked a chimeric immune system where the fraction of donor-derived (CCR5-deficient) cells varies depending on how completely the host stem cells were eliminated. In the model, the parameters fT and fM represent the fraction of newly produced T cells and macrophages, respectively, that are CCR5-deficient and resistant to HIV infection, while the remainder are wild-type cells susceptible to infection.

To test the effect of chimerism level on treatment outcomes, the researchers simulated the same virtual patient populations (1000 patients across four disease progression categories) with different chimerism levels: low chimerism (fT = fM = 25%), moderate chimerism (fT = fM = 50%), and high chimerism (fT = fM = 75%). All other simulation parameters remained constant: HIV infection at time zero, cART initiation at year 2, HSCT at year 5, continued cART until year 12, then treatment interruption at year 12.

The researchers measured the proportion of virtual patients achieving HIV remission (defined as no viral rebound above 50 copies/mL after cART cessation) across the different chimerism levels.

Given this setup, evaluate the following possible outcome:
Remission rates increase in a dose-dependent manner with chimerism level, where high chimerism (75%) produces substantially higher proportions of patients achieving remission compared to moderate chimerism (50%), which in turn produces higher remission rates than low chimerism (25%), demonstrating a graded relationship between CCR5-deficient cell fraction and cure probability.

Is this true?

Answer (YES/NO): YES